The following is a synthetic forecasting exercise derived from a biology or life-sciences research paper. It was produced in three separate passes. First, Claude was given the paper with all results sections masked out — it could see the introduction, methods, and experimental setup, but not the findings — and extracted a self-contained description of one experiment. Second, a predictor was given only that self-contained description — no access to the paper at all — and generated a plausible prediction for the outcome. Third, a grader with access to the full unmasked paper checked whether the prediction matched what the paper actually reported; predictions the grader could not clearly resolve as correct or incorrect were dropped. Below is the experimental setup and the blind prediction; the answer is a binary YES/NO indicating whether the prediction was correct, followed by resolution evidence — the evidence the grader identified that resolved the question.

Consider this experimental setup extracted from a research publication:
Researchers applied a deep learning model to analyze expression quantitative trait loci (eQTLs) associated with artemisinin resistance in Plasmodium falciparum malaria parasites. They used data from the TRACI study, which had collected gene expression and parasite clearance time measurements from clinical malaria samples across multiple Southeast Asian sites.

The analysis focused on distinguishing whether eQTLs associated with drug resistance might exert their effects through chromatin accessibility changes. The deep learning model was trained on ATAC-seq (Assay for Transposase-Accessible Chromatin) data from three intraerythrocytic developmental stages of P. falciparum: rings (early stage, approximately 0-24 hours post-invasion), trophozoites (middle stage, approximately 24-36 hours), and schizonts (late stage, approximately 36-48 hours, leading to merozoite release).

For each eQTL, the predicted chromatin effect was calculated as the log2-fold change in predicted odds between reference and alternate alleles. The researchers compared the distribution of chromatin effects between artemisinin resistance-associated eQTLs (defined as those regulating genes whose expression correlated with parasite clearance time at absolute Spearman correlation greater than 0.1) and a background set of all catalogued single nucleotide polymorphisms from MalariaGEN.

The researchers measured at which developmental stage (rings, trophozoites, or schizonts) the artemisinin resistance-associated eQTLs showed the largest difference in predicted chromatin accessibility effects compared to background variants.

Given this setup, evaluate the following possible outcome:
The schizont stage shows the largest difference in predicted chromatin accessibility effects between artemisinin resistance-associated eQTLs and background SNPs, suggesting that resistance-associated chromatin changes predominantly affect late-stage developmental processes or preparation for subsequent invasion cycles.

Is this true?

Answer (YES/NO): NO